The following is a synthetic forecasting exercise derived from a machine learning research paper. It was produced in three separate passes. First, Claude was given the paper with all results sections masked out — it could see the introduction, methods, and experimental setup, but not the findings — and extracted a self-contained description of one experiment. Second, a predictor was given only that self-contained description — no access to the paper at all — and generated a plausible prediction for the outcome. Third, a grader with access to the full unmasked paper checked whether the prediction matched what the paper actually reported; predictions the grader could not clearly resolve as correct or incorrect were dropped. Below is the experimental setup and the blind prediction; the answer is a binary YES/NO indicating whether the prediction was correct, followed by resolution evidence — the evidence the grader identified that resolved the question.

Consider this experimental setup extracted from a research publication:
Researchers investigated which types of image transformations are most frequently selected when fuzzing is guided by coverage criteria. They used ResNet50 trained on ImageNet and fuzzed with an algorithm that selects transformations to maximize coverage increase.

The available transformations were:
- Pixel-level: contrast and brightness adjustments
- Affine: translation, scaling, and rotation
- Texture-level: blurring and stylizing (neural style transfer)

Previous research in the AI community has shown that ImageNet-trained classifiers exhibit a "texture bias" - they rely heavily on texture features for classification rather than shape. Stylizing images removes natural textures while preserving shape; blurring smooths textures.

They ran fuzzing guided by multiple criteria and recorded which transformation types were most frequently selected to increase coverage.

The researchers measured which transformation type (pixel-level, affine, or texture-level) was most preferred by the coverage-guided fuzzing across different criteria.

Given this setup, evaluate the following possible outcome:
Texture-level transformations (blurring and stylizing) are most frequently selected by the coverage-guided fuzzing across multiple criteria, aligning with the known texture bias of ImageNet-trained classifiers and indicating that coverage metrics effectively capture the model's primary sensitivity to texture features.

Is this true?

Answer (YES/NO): YES